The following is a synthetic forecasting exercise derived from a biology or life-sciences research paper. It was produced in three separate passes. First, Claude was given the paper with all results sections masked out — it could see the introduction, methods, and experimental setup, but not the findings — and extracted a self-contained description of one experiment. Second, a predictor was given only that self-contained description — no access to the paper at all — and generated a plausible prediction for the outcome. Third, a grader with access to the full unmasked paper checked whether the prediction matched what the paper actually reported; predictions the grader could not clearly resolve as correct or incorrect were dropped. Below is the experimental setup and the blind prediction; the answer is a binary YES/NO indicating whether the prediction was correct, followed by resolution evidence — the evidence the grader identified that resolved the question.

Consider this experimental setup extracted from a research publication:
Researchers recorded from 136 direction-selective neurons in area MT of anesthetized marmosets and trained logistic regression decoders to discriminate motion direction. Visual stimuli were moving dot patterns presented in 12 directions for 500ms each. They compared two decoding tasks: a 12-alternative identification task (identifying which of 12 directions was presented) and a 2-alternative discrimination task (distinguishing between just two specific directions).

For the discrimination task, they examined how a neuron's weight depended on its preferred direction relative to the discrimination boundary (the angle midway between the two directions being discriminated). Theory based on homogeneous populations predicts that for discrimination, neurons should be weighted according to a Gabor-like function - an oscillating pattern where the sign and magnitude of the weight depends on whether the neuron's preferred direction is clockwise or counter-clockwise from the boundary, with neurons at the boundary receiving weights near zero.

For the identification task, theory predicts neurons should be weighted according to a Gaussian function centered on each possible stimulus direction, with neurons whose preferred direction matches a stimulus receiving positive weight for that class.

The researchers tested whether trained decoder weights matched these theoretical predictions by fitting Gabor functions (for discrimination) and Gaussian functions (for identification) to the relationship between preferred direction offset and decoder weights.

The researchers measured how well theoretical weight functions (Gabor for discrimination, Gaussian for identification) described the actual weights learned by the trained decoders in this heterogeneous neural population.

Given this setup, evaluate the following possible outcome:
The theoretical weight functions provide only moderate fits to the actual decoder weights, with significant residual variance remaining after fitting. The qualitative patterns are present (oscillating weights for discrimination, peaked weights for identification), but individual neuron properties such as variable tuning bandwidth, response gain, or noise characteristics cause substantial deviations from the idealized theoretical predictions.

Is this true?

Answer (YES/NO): NO